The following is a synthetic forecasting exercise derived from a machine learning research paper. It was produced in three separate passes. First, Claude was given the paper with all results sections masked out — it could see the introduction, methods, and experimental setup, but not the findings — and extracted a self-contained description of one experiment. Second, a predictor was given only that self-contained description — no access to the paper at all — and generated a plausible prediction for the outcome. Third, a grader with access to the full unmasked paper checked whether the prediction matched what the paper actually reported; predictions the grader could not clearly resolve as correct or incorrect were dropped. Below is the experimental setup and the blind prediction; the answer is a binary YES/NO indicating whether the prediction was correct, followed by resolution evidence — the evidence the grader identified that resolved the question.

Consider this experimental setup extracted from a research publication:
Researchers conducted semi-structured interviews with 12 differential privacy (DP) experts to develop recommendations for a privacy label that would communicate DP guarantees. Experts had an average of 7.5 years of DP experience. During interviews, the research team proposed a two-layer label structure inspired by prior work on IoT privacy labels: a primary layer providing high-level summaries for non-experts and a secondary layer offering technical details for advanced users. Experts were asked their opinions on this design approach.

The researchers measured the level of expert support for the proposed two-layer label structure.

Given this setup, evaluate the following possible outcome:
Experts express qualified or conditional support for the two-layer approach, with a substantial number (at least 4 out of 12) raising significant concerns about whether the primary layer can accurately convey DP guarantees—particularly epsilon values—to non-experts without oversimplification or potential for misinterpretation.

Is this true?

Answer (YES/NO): NO